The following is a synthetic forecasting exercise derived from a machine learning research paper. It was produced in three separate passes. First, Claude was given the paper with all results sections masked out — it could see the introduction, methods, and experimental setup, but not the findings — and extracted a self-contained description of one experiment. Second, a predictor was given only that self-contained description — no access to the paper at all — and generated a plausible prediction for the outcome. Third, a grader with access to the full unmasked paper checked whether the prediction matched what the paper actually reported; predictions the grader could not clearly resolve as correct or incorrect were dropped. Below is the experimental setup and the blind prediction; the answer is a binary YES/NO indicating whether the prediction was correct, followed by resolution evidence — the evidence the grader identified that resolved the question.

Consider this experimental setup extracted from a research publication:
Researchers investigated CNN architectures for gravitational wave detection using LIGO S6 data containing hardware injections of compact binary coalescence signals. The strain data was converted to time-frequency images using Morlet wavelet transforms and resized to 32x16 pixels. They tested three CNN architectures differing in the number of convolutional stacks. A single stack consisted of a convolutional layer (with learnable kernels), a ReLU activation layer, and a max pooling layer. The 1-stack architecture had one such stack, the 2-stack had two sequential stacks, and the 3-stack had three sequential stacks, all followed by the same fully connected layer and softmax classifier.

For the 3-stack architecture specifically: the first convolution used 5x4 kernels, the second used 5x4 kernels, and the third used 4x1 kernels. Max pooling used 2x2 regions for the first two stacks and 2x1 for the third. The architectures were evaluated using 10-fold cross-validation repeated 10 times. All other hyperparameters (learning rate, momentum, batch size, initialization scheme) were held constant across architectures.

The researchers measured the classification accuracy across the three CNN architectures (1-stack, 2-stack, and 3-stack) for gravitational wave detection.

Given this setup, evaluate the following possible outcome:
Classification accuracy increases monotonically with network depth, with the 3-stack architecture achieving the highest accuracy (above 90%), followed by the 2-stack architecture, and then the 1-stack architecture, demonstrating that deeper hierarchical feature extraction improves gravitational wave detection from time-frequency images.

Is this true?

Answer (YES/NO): NO